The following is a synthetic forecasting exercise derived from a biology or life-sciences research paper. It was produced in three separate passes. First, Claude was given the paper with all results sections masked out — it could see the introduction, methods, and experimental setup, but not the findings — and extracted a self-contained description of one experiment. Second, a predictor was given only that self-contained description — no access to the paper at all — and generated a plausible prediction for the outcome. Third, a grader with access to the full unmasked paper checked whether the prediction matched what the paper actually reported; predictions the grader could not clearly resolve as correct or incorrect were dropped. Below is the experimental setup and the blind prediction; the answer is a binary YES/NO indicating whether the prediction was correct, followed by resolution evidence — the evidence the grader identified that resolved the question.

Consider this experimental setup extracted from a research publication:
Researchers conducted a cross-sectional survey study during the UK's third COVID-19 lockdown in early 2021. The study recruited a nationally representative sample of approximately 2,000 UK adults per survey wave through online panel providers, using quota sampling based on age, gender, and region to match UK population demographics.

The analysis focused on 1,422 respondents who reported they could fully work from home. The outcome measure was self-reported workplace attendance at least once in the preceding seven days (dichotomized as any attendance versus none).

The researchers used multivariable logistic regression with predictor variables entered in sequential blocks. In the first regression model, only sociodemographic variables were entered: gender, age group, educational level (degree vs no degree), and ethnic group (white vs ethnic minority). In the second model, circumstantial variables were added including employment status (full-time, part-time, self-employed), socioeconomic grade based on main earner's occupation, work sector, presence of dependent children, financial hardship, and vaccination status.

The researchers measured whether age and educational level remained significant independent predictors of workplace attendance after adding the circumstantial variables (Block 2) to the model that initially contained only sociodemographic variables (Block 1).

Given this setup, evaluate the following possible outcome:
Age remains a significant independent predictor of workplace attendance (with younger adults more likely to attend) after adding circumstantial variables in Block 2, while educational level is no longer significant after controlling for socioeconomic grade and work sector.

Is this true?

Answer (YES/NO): NO